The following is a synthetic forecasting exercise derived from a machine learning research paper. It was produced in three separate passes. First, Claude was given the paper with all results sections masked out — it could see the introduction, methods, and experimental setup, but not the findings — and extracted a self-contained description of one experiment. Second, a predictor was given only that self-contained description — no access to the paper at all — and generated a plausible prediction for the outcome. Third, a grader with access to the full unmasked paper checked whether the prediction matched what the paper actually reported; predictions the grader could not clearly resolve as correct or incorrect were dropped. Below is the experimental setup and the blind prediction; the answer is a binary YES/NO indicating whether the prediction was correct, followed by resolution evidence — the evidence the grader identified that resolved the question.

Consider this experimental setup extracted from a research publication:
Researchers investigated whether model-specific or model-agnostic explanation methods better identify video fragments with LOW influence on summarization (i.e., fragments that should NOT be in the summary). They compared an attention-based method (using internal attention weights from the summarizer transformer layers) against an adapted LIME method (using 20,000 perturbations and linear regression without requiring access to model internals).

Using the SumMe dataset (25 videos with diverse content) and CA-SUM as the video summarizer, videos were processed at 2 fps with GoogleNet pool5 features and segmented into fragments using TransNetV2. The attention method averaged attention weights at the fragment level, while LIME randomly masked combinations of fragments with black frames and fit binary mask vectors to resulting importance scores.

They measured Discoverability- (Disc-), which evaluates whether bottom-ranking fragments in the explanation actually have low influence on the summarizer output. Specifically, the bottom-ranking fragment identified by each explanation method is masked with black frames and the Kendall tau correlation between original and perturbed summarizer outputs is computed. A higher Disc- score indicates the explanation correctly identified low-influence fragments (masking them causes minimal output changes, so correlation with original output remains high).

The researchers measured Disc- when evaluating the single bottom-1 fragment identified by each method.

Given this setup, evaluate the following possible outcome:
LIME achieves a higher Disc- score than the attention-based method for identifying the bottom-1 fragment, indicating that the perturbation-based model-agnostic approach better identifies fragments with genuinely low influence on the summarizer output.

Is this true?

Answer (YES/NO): NO